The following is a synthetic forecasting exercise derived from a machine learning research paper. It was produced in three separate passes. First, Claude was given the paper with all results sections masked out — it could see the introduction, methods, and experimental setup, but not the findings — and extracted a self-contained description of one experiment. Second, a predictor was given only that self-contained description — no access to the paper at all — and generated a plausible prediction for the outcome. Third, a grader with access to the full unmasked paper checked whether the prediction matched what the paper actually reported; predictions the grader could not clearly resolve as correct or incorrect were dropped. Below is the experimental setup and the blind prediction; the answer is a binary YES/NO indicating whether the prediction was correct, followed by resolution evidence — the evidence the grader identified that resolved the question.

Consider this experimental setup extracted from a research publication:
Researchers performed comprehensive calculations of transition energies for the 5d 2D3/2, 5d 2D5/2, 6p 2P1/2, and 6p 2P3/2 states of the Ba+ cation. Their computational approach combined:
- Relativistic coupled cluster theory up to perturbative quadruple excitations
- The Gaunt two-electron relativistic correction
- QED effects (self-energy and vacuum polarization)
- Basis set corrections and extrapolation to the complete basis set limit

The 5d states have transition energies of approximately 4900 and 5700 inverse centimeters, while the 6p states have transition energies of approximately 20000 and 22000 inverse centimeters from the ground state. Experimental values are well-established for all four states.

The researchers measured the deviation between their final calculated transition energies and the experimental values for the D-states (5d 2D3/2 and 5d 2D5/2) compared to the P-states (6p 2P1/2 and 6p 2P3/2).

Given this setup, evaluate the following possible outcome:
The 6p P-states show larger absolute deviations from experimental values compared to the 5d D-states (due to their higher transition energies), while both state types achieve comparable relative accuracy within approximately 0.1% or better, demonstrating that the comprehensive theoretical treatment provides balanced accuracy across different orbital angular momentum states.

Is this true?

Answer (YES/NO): NO